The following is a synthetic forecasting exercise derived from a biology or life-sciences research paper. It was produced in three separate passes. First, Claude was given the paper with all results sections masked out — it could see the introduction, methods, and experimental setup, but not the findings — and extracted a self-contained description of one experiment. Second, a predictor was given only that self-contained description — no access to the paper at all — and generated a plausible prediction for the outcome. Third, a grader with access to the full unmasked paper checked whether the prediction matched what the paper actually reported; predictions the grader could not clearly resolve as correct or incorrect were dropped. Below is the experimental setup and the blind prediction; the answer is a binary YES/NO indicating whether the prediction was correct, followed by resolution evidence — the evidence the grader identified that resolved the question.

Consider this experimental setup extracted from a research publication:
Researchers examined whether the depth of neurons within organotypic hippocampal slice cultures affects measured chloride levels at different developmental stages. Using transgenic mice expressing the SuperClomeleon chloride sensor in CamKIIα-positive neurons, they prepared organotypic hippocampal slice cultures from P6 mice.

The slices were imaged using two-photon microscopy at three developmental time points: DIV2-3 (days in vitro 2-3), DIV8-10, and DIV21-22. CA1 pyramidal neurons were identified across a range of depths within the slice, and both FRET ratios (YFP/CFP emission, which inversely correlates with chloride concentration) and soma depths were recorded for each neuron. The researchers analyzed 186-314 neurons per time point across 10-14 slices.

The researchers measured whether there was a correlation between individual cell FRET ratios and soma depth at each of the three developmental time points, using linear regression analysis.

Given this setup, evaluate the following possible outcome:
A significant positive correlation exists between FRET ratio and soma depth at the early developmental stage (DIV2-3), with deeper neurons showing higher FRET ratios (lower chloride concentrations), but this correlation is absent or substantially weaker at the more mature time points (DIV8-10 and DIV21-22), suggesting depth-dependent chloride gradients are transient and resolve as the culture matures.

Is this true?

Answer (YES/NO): NO